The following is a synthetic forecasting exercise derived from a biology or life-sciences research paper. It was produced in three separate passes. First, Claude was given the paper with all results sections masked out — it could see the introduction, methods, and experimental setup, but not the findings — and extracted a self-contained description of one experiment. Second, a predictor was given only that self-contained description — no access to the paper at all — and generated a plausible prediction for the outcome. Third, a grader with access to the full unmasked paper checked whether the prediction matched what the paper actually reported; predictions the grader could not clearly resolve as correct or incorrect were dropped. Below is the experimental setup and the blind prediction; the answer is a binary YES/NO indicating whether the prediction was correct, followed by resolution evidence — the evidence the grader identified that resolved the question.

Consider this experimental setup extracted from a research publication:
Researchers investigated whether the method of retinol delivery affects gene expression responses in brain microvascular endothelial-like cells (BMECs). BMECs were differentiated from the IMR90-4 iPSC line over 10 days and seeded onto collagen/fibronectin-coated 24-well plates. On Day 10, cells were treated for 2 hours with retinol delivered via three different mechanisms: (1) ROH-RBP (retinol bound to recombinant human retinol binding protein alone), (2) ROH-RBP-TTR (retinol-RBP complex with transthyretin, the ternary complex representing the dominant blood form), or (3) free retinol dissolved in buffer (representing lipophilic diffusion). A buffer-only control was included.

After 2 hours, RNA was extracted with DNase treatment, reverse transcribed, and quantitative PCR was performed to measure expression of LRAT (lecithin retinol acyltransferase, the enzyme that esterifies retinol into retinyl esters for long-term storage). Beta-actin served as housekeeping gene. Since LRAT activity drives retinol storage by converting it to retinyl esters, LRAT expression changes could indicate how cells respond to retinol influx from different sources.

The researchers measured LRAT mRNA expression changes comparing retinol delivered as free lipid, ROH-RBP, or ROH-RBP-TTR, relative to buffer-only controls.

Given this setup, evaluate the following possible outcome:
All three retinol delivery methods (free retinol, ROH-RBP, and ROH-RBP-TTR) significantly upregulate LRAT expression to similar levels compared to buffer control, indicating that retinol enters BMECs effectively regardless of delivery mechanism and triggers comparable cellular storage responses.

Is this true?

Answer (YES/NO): NO